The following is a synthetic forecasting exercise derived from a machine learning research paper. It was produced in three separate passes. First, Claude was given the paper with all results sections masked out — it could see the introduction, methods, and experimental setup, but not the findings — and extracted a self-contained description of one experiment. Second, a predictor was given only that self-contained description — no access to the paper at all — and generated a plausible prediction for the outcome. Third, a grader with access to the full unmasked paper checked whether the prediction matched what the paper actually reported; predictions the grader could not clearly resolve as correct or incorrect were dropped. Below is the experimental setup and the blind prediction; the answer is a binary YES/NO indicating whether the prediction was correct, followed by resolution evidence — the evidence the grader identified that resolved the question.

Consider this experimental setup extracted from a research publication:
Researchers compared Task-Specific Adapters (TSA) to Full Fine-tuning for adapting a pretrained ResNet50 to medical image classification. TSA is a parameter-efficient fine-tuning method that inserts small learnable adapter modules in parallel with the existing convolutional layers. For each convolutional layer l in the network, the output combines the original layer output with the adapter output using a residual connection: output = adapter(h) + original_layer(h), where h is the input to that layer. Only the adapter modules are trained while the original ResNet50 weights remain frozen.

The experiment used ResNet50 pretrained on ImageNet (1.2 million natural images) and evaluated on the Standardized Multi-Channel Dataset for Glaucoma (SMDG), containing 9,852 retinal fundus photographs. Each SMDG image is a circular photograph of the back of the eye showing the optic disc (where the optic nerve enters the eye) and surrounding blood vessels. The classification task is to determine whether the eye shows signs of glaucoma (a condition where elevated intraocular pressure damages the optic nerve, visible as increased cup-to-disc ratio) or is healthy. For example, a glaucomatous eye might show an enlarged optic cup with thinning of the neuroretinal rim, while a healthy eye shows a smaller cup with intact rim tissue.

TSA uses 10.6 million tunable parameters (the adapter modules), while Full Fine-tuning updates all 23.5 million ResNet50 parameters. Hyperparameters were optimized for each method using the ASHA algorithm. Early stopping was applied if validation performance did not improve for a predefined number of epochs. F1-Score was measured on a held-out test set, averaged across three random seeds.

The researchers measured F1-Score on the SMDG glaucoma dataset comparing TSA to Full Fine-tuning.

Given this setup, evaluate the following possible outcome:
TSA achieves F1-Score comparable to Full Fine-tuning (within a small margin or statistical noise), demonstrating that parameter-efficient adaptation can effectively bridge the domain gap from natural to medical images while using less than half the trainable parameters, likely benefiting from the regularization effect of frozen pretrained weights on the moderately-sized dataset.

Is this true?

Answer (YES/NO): NO